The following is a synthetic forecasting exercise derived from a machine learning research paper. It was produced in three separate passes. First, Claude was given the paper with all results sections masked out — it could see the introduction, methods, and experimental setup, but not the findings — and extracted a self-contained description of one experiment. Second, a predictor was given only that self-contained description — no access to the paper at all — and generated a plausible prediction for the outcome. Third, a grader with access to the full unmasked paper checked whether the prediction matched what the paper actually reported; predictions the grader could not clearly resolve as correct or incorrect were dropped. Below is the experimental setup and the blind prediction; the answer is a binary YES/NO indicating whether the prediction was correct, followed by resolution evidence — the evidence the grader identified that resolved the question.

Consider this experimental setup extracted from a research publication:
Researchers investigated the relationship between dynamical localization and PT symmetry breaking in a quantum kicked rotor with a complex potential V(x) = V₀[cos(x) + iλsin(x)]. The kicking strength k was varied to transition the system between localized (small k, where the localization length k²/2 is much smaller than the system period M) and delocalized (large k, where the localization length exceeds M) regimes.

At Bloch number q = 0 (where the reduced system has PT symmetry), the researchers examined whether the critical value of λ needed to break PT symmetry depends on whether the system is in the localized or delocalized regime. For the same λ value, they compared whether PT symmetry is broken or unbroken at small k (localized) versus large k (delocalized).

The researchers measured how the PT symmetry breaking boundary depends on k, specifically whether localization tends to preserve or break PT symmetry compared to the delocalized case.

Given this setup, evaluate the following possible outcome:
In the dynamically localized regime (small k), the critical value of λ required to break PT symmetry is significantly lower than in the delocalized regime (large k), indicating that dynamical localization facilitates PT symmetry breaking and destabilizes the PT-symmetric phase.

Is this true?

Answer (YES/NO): NO